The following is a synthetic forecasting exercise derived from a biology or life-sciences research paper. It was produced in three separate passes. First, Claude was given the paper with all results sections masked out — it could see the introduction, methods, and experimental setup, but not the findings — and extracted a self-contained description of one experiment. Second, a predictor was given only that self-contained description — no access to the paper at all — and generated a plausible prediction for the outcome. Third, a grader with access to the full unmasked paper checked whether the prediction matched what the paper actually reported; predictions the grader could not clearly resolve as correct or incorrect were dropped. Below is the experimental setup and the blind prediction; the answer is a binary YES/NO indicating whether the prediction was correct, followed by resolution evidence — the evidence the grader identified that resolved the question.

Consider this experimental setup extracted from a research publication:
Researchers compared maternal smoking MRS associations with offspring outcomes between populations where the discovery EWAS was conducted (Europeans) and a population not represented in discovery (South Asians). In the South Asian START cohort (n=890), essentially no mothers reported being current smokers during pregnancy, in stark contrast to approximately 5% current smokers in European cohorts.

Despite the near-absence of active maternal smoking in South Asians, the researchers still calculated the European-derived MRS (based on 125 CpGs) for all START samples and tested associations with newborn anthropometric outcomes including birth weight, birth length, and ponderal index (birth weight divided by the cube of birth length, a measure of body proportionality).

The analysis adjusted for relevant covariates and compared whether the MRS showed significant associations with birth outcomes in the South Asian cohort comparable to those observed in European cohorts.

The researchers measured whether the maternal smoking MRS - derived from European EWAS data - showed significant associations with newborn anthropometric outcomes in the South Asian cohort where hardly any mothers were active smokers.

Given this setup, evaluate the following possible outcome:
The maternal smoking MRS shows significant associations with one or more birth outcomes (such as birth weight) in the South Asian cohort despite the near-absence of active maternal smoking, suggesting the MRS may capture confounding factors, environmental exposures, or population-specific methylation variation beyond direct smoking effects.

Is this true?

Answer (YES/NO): YES